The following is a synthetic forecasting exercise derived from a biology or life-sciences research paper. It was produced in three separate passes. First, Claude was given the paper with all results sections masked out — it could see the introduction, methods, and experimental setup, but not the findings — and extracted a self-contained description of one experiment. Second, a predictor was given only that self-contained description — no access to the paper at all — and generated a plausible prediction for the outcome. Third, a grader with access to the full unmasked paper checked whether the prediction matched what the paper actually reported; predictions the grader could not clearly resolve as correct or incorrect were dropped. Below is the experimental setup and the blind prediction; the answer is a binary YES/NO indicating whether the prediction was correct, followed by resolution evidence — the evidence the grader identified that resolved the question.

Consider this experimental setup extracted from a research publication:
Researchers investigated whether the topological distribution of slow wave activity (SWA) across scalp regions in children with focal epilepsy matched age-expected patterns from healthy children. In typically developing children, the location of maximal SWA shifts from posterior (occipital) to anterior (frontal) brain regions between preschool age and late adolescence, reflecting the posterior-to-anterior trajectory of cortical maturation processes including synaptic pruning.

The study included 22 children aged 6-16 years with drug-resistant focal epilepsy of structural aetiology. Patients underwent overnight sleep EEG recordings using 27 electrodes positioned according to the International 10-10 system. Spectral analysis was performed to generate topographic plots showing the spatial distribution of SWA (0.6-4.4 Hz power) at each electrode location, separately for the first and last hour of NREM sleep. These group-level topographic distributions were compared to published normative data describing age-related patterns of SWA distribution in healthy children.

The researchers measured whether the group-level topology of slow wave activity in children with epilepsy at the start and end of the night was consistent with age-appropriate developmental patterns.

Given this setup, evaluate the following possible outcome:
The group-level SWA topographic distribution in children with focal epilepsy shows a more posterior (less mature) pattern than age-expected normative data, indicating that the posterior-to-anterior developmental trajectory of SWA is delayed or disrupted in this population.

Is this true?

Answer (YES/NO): NO